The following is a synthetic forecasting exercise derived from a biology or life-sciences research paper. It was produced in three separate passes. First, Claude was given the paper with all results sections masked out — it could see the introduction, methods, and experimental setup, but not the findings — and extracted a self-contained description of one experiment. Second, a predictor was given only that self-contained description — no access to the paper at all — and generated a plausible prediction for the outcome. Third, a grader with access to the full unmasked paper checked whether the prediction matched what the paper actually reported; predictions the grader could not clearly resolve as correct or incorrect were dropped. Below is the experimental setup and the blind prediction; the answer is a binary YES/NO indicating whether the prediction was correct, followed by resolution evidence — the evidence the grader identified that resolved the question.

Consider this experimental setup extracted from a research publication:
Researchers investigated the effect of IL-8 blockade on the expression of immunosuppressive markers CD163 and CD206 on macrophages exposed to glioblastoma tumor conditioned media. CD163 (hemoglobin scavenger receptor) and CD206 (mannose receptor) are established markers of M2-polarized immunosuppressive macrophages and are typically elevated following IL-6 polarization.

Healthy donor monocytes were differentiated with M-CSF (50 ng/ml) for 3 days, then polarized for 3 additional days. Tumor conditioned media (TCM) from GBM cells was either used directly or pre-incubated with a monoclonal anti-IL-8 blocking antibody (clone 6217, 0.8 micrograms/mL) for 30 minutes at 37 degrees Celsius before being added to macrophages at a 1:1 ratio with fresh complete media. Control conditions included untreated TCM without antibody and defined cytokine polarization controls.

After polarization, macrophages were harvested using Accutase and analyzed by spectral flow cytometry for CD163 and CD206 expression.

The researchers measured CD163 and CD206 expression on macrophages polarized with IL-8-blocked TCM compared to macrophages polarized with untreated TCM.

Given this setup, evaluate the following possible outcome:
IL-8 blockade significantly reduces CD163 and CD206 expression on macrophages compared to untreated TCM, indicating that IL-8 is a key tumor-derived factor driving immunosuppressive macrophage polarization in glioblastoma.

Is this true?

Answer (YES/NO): YES